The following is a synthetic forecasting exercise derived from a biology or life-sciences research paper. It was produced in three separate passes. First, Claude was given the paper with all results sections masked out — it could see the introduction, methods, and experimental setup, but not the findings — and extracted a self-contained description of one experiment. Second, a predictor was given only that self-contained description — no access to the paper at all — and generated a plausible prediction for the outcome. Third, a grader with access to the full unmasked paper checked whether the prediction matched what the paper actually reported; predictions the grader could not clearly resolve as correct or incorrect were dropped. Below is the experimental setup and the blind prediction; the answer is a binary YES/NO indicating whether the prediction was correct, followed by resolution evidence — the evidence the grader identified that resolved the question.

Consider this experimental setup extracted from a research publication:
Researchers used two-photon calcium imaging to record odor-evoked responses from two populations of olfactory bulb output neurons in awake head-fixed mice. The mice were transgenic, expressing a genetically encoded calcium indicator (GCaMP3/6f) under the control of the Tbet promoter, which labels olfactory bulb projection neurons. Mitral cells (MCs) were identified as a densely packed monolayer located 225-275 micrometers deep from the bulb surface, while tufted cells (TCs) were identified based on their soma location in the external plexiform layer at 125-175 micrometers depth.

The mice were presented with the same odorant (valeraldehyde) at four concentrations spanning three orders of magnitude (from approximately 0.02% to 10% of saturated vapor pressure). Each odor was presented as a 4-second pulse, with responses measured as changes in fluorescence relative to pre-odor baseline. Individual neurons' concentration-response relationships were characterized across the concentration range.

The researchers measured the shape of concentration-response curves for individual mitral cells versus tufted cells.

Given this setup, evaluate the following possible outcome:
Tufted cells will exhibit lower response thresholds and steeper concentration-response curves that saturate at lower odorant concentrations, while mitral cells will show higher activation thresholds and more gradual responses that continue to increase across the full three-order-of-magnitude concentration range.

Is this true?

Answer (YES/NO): NO